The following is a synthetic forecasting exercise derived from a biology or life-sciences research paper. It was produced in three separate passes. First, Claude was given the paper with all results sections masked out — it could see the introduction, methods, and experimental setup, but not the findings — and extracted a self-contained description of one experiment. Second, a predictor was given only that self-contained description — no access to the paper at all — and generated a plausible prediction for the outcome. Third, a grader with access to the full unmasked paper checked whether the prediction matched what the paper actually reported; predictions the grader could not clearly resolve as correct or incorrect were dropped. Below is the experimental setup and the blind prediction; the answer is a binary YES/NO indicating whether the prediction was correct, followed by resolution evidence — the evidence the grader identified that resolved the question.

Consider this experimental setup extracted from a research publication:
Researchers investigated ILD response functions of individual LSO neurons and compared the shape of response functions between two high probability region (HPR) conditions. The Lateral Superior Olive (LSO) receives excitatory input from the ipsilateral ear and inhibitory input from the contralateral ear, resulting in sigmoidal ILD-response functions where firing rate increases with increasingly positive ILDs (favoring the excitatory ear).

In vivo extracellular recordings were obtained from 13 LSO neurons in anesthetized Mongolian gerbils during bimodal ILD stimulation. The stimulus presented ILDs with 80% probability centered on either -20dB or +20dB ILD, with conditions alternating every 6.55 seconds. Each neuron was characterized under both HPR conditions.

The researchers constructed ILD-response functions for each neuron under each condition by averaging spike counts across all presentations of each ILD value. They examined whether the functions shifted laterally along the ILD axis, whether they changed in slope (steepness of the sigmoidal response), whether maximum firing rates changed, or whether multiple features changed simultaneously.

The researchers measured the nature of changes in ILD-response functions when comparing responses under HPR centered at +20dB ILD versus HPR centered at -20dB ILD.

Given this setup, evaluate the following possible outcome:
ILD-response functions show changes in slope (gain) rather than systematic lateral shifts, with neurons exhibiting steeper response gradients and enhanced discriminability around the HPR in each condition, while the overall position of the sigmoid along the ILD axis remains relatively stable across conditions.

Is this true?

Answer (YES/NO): NO